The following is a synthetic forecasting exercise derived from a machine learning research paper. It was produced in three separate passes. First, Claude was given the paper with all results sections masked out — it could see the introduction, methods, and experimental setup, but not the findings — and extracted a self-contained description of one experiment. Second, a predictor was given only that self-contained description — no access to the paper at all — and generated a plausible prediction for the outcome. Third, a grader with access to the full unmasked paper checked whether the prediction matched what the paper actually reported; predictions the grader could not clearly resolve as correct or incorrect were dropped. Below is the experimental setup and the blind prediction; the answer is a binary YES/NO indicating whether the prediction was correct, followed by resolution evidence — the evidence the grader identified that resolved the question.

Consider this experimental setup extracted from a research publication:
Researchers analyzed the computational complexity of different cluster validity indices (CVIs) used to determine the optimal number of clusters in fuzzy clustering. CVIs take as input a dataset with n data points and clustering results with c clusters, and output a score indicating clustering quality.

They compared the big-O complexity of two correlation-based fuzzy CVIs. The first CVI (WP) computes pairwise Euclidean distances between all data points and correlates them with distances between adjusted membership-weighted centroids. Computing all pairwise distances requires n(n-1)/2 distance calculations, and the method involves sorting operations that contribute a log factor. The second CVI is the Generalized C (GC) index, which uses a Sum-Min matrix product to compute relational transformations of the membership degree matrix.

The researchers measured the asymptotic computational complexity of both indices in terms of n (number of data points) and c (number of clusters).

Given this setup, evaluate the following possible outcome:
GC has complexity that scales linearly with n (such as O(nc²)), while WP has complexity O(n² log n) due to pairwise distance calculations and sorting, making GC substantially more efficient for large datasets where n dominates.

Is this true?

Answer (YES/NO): NO